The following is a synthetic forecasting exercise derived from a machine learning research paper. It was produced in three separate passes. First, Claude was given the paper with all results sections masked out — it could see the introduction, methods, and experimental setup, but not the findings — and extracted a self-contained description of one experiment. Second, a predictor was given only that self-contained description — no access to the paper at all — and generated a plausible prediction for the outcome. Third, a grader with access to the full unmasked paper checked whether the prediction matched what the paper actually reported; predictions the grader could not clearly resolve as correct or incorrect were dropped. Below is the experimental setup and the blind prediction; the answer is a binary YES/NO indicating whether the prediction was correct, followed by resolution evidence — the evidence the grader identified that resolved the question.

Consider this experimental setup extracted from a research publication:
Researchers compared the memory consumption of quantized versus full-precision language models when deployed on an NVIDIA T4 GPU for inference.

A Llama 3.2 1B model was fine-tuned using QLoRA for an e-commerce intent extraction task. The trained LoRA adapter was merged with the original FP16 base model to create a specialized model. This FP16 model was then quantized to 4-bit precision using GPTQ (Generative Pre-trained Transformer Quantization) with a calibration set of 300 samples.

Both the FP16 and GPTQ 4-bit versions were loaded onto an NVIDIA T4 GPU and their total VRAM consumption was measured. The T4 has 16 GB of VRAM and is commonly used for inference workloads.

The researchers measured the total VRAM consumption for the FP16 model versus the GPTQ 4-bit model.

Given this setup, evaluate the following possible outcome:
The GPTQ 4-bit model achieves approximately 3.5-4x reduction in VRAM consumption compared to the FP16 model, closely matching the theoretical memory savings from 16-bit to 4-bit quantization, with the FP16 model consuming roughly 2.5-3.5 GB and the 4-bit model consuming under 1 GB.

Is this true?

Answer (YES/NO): NO